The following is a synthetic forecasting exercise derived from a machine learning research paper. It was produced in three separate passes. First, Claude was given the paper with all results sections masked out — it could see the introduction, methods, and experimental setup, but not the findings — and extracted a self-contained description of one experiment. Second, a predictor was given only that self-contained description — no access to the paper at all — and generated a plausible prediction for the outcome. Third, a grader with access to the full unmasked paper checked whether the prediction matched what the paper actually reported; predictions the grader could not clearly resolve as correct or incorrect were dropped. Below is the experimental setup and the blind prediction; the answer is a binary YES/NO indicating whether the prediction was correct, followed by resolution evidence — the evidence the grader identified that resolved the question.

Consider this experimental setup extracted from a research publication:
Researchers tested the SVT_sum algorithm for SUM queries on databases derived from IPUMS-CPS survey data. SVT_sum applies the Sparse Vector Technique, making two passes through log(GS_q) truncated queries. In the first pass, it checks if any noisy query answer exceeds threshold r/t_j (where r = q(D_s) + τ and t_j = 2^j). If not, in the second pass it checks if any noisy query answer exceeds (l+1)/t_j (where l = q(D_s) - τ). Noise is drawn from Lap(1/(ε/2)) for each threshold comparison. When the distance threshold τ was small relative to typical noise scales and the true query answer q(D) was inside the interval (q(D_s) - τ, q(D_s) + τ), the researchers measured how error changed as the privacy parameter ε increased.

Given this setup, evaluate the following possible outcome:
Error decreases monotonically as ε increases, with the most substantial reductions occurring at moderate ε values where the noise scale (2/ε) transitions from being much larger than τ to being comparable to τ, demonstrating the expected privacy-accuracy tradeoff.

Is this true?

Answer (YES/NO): NO